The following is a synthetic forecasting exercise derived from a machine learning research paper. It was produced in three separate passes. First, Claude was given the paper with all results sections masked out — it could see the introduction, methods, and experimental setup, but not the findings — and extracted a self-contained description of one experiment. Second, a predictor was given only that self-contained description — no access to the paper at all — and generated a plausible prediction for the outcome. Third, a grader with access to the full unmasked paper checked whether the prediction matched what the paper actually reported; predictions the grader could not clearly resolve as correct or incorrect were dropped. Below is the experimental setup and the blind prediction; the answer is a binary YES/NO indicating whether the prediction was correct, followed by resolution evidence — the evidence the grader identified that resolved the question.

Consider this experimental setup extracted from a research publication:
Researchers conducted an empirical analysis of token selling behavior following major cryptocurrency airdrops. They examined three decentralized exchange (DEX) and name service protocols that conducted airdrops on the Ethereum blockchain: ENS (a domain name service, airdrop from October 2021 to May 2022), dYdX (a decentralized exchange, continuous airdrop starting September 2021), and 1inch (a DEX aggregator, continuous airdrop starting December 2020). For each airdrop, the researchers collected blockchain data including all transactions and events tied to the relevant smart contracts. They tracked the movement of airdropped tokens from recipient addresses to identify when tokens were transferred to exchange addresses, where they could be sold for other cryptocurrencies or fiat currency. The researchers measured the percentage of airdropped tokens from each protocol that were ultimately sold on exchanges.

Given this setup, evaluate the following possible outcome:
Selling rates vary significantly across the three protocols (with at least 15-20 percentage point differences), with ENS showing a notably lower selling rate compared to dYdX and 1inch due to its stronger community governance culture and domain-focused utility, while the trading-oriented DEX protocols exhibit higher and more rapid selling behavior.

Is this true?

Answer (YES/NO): NO